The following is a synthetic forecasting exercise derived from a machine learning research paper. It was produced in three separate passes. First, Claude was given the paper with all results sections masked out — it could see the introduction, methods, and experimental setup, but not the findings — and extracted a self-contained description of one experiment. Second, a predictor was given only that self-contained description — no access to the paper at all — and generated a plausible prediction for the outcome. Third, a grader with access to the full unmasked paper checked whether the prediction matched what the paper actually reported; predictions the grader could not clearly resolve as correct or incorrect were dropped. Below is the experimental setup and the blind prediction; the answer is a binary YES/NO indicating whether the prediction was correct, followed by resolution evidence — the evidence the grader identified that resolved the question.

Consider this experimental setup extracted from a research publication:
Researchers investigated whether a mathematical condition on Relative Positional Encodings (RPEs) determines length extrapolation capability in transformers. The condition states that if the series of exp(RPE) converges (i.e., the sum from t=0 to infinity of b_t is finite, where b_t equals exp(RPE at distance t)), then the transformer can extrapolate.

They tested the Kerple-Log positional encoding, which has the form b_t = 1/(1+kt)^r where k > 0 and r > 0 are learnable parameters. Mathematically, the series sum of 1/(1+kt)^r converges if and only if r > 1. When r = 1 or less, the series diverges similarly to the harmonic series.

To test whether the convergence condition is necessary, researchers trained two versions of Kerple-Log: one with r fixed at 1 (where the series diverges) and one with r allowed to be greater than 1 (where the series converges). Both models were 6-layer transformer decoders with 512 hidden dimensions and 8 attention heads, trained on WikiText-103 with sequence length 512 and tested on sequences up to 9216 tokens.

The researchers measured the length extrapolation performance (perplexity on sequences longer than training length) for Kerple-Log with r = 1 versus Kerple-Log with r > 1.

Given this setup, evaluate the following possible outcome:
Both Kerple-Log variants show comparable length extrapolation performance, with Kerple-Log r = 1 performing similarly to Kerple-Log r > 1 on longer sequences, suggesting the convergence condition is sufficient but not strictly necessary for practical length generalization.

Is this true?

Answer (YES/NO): NO